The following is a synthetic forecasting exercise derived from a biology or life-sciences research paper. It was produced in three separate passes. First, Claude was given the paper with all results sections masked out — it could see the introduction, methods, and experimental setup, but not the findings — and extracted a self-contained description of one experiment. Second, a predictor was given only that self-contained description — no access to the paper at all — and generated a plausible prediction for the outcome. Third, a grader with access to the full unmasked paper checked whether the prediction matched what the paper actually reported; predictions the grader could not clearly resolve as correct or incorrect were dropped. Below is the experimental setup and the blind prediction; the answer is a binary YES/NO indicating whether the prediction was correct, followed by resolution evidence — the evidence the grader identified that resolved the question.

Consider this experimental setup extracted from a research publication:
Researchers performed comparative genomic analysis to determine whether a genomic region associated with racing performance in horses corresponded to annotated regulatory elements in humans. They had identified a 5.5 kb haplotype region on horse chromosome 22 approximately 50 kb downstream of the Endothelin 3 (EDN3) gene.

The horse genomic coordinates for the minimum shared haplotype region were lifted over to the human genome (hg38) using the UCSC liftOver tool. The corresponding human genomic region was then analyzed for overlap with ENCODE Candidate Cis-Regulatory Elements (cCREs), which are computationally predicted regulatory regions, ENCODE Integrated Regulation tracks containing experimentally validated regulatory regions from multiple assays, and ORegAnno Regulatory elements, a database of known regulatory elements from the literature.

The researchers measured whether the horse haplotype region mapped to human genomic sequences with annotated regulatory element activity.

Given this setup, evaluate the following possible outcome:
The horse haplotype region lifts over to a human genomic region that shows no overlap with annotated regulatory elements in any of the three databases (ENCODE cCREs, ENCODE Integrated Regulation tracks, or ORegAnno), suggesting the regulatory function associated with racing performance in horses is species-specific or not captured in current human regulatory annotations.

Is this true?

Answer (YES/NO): NO